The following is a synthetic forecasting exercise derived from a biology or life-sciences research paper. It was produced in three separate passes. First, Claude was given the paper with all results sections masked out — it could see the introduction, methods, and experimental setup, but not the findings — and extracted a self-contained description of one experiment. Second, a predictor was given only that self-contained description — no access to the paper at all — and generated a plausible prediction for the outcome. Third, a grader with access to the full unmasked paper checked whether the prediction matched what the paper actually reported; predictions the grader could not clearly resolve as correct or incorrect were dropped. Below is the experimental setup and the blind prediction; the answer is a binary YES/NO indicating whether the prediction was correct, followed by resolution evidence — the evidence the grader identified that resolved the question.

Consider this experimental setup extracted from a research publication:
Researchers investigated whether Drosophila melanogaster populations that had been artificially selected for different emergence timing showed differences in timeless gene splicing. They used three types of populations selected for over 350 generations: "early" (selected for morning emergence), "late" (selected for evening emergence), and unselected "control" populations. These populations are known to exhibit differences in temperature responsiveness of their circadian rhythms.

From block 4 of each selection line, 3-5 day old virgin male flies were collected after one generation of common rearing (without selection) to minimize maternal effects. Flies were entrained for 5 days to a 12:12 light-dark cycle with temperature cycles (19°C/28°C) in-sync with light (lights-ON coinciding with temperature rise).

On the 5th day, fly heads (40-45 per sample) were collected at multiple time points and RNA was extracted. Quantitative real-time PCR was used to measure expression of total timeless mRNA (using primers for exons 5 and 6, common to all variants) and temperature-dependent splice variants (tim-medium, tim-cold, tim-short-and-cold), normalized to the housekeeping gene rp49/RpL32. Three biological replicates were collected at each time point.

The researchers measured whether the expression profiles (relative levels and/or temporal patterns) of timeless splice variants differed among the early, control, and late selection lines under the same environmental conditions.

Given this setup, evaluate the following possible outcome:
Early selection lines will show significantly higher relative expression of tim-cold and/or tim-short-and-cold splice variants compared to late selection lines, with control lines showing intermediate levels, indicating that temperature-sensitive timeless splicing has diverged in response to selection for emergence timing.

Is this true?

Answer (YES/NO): NO